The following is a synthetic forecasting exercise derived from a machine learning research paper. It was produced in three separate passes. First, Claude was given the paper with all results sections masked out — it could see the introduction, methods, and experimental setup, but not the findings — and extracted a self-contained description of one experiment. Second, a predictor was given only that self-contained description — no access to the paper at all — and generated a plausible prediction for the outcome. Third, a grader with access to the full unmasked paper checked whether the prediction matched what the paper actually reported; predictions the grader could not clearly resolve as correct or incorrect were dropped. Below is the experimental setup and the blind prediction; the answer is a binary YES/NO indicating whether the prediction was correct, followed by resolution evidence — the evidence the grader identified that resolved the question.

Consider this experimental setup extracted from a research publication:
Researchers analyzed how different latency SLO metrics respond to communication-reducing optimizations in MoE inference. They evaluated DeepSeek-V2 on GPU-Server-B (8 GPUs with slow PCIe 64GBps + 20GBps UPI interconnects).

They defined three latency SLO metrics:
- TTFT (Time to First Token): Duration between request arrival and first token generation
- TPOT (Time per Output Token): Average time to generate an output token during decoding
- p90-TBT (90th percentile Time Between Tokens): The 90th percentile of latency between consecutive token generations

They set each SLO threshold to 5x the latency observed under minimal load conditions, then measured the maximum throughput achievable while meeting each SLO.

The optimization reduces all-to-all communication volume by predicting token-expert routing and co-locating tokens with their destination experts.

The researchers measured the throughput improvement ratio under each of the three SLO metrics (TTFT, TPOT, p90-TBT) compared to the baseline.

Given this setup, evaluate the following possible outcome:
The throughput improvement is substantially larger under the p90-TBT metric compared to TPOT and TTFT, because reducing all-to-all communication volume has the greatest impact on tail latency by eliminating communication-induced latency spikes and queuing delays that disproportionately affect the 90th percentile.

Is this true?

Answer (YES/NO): YES